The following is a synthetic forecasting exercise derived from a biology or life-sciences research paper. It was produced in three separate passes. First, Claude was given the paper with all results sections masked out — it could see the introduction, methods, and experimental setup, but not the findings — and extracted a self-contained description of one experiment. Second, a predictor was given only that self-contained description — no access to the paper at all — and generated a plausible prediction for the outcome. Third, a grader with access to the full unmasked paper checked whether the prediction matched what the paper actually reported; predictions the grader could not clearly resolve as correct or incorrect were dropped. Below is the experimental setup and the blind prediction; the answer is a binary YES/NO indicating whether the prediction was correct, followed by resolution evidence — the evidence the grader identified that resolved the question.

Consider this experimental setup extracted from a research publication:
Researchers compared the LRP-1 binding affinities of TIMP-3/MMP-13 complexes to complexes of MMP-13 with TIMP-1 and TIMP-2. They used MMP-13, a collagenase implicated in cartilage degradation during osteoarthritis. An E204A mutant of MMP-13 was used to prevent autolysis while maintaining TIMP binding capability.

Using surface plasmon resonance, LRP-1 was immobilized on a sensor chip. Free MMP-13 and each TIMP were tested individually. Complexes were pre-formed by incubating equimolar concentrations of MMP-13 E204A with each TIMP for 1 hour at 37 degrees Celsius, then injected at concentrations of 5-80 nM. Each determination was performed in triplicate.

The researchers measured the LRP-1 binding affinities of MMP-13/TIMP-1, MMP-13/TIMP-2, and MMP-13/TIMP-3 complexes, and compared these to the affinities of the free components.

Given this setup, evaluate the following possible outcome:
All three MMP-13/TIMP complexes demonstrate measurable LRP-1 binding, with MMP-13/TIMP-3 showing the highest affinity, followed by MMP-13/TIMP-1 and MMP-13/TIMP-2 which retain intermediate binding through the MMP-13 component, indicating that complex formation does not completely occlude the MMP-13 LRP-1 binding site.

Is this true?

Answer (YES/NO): YES